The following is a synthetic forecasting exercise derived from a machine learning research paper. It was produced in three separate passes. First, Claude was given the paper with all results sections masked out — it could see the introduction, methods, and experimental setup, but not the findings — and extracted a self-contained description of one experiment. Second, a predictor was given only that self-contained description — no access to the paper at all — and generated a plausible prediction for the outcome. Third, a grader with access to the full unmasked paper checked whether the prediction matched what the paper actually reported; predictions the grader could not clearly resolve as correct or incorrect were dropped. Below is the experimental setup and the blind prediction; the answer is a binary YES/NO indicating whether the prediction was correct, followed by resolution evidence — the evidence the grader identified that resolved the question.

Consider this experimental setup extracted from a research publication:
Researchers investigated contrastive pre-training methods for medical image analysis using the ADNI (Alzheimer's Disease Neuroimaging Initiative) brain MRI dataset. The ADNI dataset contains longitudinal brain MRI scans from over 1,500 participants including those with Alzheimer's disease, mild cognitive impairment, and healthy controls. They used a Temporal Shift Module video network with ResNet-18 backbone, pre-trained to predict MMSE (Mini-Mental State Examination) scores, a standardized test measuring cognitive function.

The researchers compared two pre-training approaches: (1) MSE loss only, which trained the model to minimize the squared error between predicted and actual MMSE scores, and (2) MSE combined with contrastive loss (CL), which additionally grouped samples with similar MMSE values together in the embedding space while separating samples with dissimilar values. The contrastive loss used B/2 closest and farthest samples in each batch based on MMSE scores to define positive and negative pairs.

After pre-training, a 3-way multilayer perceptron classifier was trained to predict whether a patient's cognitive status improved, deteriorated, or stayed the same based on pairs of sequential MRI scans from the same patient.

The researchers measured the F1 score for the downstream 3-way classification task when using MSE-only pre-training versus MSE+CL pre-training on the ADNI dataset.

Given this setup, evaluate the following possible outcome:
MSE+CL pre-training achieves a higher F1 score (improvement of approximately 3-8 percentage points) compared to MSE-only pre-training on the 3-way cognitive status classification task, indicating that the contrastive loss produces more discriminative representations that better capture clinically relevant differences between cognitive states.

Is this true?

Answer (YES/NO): NO